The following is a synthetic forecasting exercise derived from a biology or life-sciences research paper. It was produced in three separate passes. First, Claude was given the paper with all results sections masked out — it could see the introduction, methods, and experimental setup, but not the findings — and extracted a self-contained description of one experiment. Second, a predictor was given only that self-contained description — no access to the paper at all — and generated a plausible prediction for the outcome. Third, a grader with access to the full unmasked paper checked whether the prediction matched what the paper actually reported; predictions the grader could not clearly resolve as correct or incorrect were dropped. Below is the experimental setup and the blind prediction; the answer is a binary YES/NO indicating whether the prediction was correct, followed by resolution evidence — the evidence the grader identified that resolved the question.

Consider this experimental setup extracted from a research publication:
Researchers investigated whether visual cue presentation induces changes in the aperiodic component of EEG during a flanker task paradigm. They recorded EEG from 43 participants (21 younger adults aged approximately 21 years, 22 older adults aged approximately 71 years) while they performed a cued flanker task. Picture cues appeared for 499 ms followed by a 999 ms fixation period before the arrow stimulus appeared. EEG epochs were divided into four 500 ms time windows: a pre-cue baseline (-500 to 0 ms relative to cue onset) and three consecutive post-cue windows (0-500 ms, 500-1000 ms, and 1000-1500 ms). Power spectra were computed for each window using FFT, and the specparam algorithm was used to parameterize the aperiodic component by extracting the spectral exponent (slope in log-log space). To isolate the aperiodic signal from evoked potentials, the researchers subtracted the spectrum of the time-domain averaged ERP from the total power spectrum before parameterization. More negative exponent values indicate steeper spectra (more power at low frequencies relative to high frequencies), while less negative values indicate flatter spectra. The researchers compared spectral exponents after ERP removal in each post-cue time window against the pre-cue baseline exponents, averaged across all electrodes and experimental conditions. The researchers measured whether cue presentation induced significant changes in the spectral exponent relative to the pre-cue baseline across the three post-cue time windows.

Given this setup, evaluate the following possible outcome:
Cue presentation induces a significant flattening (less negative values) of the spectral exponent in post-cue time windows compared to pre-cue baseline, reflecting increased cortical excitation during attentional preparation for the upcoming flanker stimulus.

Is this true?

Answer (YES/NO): NO